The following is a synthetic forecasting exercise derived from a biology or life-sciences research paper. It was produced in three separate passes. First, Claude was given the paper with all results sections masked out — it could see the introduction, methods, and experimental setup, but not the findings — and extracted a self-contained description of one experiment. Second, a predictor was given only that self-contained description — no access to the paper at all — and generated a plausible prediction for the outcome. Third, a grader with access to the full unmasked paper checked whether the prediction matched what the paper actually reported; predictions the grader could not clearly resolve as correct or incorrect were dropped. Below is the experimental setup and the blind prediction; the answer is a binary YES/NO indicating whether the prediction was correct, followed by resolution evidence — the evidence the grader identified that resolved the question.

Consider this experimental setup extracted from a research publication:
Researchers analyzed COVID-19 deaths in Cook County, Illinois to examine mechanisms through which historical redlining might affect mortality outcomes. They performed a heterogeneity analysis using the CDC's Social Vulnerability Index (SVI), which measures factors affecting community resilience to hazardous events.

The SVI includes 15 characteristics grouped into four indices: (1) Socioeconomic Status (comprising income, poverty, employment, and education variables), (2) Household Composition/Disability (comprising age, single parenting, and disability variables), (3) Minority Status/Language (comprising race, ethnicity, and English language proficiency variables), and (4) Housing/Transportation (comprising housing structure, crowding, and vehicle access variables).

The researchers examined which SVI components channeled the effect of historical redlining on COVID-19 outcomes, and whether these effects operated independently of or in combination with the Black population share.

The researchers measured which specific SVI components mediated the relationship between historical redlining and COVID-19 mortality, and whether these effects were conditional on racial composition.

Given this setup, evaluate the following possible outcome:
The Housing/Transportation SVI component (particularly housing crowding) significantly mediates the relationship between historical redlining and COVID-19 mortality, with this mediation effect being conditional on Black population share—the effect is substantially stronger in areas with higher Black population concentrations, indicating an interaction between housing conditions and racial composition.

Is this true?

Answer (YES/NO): NO